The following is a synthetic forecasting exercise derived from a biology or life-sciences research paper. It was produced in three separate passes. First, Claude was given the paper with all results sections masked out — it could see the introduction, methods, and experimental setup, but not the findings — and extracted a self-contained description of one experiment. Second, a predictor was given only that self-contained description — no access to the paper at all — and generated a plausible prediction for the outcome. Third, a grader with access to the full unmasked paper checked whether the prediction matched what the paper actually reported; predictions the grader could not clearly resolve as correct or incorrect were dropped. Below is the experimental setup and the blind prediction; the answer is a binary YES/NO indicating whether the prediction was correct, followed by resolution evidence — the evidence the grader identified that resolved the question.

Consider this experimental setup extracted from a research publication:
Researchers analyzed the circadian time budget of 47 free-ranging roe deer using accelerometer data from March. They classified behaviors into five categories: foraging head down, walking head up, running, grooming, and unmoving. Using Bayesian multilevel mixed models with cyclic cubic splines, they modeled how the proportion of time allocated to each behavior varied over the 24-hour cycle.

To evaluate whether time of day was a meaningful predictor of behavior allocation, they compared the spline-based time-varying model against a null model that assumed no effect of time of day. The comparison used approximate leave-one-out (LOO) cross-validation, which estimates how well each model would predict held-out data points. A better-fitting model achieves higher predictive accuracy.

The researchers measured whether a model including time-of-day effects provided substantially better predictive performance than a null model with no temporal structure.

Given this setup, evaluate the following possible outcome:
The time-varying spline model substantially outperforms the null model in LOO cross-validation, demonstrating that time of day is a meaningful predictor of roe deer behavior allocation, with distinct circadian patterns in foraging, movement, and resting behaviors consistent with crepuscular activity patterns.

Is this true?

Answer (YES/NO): YES